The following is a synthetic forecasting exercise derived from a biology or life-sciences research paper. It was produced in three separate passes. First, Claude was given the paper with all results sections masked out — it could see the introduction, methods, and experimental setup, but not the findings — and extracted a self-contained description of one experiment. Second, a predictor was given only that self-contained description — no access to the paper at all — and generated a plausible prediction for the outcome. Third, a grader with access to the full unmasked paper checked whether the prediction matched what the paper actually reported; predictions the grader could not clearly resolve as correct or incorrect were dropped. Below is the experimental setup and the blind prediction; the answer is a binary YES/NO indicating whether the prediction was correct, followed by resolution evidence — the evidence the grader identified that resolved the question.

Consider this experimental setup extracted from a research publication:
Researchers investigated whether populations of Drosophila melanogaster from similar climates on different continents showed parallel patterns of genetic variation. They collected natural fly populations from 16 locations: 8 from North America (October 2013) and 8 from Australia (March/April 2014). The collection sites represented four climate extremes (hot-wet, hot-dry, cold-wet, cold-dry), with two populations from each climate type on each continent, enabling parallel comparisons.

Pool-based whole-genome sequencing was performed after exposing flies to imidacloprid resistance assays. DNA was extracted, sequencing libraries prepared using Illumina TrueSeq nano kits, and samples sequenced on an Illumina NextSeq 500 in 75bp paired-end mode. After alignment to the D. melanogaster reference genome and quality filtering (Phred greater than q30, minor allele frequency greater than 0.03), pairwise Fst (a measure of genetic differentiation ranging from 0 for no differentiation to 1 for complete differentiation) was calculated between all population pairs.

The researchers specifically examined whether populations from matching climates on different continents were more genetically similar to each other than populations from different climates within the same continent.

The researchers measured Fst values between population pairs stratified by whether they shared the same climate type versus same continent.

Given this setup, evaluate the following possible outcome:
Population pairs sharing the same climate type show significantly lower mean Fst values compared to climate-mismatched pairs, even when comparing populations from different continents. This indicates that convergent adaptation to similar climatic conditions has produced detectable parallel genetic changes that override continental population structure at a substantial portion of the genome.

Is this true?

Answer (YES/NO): NO